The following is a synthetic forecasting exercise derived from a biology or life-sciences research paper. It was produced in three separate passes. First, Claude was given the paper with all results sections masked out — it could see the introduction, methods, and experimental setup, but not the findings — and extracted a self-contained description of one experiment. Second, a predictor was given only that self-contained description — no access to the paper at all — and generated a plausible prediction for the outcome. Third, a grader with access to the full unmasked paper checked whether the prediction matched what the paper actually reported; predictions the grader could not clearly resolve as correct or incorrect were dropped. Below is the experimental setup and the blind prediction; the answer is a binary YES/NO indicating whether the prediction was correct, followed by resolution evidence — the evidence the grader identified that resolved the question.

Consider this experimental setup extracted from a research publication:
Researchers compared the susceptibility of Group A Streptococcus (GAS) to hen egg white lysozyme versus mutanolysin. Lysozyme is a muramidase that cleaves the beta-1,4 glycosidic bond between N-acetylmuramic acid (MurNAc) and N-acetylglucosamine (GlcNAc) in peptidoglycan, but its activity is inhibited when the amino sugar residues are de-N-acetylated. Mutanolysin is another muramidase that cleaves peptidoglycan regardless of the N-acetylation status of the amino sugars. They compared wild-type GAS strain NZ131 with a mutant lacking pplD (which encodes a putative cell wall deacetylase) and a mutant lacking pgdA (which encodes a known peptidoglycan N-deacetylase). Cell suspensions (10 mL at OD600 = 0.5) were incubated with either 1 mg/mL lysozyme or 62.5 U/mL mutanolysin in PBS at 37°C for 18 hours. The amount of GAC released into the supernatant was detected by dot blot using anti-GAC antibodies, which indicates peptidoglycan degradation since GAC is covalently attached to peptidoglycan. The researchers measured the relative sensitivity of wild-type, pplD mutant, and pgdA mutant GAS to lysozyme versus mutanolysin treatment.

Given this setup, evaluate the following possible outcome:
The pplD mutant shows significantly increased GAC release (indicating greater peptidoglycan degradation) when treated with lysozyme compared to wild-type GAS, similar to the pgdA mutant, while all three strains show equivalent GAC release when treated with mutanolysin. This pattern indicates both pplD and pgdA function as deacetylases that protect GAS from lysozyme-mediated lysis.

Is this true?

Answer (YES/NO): NO